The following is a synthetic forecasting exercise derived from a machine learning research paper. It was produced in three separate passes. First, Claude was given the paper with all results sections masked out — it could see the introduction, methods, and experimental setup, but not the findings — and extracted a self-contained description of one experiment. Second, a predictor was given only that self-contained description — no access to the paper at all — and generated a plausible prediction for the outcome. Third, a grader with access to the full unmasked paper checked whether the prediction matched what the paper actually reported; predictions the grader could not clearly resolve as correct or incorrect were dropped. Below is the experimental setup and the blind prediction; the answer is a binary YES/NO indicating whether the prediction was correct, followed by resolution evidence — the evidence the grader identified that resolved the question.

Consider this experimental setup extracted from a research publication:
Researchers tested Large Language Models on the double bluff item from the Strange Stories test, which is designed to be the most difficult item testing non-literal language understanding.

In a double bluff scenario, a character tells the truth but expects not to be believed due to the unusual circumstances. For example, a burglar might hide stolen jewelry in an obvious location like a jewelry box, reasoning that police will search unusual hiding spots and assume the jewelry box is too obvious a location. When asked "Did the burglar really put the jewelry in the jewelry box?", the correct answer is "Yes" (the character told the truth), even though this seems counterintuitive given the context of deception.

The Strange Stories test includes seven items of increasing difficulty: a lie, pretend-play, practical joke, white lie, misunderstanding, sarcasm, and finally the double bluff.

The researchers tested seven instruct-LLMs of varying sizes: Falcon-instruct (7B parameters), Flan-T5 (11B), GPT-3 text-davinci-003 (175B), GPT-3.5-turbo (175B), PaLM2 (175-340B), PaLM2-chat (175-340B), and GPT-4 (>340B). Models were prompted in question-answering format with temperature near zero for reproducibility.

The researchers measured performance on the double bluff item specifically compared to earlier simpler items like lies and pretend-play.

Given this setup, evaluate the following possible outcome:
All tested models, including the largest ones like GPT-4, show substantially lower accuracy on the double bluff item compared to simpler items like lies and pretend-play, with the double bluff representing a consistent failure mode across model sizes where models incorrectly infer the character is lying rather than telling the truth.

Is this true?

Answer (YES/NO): NO